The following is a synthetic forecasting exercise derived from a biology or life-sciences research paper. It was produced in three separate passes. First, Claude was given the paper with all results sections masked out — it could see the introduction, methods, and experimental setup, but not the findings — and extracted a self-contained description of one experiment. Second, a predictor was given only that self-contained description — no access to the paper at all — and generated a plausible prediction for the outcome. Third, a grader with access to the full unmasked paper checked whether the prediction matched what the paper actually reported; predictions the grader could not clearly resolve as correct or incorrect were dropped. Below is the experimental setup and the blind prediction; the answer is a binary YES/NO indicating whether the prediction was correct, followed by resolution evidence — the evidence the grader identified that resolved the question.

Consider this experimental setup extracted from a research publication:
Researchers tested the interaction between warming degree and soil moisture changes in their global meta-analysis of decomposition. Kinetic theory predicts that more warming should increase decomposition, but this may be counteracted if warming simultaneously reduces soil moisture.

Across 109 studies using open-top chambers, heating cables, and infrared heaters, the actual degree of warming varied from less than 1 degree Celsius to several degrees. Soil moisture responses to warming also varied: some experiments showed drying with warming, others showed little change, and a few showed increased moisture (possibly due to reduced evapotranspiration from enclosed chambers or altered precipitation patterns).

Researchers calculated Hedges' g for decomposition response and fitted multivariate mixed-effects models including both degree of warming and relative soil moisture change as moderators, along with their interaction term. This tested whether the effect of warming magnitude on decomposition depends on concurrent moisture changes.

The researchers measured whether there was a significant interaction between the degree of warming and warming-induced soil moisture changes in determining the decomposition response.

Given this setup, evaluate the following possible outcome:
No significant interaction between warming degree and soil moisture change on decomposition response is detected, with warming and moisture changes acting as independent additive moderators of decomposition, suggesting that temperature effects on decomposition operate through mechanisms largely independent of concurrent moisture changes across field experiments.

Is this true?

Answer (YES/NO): NO